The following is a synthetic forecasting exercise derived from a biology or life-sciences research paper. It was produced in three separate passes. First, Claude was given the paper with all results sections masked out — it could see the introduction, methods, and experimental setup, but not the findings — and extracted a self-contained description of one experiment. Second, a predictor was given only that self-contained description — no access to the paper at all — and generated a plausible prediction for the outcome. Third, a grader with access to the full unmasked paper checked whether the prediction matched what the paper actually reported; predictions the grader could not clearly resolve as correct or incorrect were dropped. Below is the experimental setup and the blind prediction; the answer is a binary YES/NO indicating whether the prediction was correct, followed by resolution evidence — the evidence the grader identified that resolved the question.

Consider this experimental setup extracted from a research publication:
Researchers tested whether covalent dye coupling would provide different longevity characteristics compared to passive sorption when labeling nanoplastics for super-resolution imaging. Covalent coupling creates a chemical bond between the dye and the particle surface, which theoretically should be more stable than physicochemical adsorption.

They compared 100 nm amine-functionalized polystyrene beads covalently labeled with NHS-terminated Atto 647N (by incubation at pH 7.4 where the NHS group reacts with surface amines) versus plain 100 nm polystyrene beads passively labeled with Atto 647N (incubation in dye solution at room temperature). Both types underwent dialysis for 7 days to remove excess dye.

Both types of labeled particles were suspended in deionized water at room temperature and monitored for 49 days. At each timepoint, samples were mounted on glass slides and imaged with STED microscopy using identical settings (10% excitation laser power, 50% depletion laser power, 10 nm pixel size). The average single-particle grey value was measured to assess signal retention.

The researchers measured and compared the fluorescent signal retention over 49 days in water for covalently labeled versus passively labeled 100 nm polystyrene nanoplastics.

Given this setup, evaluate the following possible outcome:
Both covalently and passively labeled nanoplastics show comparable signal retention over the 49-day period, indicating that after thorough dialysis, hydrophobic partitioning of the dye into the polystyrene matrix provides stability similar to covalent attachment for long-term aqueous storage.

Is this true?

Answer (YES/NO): YES